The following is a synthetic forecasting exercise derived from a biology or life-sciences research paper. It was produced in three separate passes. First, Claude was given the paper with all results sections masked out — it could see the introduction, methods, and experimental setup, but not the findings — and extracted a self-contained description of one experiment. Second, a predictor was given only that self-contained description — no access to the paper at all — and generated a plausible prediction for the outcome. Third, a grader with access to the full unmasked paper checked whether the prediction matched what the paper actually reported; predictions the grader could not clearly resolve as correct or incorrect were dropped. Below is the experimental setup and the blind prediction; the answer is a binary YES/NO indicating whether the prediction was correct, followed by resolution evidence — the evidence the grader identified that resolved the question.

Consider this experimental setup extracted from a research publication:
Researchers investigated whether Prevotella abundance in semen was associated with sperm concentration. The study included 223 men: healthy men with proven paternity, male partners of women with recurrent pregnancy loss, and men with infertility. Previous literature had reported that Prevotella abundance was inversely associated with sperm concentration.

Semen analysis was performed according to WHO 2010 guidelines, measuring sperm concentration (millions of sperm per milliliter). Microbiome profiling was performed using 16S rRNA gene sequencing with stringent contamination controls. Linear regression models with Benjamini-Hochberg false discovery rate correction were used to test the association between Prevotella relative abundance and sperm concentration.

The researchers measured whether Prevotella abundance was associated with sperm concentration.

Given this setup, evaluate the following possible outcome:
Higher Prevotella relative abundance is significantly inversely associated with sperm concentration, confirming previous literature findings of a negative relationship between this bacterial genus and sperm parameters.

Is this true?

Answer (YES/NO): NO